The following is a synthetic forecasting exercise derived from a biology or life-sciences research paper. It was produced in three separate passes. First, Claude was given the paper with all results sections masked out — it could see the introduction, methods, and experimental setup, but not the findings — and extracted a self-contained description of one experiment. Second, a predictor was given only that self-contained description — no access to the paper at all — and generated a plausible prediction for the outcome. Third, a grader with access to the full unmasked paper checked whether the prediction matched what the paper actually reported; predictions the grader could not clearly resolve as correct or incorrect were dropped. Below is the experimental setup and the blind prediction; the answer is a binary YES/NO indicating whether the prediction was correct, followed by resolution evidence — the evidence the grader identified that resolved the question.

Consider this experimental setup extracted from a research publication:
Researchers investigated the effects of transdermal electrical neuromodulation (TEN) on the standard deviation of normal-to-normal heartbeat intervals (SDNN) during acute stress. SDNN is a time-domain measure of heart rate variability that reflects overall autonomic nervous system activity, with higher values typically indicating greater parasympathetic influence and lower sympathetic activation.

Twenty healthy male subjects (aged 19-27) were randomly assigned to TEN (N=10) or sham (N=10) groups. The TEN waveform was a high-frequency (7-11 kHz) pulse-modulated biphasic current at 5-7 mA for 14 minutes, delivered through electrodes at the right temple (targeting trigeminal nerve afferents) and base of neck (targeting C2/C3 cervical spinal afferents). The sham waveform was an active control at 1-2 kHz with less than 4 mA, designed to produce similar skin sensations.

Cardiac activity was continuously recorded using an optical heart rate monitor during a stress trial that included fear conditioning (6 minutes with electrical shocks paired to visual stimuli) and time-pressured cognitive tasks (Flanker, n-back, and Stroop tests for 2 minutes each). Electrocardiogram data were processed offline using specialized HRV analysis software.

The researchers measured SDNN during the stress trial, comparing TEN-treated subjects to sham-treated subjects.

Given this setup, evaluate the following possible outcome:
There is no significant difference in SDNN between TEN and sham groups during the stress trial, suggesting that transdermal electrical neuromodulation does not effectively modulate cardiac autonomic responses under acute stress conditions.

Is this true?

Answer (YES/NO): NO